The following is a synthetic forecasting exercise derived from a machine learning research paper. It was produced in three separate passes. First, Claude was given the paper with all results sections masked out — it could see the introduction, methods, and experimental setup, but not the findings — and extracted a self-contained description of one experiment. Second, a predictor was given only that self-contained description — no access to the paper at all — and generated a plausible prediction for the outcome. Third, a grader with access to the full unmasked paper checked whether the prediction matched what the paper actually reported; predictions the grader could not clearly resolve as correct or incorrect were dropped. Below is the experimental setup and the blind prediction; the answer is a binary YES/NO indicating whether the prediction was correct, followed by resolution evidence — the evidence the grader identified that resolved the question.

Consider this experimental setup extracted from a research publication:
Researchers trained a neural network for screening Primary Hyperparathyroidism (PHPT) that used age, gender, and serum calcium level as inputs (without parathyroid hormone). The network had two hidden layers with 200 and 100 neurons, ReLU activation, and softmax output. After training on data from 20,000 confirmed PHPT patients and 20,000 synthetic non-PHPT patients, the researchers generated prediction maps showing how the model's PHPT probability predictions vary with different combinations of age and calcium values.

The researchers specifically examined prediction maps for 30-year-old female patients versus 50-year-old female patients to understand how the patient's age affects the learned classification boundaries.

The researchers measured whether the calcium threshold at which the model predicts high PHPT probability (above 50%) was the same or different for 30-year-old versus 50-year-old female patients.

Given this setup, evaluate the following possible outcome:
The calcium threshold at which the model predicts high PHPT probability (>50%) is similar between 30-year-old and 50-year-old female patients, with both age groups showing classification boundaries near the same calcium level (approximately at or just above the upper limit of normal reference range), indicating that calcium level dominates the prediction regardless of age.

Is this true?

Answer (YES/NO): NO